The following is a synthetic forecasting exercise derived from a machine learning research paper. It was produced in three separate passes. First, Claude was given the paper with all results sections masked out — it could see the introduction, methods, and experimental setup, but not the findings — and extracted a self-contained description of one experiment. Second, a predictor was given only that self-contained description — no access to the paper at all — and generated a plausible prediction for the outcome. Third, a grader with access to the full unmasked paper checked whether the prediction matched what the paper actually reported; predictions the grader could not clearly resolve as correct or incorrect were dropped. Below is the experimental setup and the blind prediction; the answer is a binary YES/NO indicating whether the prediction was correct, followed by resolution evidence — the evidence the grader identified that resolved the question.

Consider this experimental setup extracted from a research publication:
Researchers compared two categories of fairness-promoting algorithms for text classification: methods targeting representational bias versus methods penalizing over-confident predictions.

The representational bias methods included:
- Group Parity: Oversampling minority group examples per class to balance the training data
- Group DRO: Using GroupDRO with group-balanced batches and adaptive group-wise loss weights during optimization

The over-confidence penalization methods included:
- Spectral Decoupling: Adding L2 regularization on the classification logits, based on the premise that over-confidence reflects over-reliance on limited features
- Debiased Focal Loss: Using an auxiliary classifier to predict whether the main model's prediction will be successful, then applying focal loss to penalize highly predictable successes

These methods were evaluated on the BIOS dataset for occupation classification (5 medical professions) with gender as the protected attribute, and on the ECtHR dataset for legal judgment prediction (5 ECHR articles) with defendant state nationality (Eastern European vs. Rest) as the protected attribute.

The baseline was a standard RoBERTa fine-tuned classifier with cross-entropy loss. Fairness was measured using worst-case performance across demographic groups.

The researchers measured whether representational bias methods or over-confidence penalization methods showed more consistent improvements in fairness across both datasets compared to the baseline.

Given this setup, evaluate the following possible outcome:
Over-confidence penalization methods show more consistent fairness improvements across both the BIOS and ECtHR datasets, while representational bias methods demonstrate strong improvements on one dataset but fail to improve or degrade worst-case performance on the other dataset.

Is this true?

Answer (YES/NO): NO